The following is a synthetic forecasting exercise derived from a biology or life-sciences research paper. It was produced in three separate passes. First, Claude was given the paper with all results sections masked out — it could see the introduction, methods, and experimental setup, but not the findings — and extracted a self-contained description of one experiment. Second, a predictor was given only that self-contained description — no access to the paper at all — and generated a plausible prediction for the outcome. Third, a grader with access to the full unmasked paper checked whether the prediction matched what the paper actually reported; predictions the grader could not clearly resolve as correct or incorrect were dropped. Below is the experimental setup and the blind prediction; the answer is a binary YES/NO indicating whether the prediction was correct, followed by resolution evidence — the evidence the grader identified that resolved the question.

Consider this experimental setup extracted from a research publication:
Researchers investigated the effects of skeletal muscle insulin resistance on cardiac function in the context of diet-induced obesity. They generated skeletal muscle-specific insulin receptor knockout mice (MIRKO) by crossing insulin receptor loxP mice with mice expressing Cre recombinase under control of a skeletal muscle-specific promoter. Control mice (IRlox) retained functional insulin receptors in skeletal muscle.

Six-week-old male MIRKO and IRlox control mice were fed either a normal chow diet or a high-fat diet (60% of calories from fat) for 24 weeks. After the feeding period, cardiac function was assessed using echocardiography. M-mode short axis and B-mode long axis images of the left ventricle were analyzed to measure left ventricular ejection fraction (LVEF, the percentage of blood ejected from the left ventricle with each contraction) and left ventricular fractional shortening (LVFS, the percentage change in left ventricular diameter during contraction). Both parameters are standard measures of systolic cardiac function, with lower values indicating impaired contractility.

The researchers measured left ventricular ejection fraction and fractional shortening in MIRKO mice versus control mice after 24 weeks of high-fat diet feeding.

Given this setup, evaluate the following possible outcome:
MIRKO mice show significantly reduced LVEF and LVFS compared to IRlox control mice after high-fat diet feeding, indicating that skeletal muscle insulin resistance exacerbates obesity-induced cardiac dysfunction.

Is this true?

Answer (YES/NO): NO